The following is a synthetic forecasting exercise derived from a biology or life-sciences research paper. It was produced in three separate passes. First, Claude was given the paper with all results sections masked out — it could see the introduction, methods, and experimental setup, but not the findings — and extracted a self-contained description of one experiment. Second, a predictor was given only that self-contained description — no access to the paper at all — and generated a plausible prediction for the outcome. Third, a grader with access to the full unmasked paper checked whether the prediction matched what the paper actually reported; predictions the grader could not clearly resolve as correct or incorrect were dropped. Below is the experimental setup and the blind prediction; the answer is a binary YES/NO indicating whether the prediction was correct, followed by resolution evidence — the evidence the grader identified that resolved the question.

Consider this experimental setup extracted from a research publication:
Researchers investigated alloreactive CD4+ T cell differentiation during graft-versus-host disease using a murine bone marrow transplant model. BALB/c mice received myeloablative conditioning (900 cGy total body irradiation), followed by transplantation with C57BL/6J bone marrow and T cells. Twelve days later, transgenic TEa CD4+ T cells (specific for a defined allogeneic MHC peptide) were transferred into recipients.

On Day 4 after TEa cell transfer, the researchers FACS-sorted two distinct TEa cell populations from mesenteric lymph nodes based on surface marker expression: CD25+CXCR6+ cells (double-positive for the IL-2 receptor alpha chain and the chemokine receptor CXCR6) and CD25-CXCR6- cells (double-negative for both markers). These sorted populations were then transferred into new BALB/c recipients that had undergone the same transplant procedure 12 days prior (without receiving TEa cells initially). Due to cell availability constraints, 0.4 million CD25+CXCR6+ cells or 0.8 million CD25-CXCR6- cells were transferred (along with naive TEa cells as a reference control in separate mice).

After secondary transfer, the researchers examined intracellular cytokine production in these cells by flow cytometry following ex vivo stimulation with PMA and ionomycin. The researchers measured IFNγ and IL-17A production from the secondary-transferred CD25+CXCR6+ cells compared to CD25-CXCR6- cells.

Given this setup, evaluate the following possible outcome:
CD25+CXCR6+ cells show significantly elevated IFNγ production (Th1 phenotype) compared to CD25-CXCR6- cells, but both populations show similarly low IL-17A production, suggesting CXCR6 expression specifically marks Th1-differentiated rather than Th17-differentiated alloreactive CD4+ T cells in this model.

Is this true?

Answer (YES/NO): NO